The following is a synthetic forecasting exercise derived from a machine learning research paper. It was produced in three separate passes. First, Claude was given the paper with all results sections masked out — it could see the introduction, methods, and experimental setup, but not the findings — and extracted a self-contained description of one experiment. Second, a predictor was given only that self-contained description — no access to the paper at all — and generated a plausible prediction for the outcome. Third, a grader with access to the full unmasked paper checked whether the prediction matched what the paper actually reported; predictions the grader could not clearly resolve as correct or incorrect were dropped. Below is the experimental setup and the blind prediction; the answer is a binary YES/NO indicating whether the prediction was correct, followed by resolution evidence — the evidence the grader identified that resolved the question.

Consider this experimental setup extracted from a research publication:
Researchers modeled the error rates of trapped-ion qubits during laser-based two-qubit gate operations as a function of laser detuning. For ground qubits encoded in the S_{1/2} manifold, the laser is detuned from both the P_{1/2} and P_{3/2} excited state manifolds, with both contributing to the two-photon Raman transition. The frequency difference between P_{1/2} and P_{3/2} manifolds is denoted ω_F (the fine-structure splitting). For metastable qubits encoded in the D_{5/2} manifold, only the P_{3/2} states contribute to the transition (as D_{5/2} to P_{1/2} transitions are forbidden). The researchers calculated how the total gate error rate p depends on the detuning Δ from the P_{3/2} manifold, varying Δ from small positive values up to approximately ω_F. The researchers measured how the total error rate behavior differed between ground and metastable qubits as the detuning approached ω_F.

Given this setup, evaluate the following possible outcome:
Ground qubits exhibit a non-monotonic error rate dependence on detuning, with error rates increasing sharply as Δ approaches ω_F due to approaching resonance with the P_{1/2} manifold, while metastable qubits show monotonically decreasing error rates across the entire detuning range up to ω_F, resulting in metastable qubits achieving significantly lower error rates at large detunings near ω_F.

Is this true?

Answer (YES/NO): YES